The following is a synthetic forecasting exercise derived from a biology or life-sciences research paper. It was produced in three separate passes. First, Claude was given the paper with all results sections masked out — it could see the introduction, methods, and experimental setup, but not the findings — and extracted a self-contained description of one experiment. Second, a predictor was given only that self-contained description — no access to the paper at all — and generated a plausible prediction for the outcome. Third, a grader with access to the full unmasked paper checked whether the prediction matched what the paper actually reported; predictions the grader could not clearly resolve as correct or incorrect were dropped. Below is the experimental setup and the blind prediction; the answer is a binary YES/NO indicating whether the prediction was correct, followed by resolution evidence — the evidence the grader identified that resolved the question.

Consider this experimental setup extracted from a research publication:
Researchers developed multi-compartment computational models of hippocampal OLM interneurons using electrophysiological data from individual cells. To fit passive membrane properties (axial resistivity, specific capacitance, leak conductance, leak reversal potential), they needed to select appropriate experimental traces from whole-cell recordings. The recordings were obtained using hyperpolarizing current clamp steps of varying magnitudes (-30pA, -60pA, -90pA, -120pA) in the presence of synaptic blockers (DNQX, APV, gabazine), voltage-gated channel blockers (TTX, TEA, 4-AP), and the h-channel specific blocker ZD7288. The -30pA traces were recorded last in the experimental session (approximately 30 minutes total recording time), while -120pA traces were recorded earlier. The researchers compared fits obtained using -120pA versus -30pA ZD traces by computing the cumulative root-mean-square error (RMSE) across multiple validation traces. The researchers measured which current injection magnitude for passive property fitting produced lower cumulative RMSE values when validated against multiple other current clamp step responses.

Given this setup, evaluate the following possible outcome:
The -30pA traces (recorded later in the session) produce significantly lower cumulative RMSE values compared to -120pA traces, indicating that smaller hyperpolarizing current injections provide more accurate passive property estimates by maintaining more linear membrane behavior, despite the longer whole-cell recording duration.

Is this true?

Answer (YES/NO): NO